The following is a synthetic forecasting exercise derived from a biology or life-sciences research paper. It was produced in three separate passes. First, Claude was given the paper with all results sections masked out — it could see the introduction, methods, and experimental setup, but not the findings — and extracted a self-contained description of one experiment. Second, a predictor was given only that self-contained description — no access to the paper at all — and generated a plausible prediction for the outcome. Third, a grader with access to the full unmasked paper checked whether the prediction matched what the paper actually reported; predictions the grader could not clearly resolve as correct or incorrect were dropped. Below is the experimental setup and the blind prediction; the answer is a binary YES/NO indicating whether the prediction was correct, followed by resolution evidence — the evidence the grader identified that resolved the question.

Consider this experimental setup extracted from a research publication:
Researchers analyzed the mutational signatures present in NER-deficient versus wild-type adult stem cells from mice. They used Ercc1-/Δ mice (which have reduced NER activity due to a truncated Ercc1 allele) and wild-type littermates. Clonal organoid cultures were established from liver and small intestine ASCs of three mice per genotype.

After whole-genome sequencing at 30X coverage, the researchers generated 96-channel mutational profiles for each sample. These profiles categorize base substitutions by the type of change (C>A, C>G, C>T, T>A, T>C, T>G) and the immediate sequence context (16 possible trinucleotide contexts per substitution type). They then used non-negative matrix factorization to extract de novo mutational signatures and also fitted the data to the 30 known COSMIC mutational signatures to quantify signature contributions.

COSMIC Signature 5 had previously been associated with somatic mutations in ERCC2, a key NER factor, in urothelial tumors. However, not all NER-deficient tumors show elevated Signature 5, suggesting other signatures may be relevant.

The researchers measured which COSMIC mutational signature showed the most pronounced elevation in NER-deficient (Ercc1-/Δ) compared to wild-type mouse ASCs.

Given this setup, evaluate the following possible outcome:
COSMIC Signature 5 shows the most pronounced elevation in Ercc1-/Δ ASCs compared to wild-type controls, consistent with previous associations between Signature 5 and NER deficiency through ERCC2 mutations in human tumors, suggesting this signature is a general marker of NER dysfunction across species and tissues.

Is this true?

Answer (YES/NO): NO